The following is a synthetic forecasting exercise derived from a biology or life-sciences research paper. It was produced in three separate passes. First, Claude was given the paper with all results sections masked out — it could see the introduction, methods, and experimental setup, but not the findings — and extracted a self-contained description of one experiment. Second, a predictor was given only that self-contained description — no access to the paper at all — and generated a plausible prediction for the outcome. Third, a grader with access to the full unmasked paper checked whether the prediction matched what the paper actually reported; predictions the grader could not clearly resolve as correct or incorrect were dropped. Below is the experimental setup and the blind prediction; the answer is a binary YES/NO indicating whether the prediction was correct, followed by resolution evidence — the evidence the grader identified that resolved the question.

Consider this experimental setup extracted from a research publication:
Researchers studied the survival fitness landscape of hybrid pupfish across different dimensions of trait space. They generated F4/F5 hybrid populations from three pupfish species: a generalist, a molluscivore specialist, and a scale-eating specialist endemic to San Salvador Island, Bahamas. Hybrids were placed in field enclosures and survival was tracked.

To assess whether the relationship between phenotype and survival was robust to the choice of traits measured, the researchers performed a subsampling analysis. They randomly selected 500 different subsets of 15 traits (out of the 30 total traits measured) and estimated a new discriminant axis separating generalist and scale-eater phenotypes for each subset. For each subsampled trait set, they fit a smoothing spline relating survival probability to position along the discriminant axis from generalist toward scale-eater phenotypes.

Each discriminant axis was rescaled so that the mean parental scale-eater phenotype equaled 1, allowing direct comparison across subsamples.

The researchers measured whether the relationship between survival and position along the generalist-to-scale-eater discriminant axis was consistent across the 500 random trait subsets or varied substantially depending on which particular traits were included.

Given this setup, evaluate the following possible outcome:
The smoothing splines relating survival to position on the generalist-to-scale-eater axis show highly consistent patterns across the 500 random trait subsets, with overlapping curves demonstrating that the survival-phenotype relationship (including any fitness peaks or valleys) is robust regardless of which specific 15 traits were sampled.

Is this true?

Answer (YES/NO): YES